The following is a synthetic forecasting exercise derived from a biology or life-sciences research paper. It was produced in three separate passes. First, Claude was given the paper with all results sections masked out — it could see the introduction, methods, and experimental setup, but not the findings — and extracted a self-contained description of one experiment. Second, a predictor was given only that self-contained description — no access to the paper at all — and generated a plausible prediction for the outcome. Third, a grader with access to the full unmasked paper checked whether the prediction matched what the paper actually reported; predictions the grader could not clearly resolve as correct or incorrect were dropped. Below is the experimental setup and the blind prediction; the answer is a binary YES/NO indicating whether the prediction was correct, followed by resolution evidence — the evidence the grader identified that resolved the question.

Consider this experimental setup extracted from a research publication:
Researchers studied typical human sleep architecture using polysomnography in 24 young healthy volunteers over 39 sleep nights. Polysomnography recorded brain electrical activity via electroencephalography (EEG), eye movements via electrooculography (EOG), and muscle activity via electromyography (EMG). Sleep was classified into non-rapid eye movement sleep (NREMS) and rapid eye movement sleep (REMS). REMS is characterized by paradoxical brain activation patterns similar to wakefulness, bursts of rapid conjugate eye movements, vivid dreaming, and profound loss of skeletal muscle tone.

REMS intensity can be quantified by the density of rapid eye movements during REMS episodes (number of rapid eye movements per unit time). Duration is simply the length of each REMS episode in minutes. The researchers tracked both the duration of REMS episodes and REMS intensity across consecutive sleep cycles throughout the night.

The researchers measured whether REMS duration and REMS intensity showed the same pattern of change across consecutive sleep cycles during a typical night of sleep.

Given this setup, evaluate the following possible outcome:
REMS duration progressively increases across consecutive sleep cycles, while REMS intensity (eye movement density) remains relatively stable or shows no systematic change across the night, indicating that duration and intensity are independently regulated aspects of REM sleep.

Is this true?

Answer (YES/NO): NO